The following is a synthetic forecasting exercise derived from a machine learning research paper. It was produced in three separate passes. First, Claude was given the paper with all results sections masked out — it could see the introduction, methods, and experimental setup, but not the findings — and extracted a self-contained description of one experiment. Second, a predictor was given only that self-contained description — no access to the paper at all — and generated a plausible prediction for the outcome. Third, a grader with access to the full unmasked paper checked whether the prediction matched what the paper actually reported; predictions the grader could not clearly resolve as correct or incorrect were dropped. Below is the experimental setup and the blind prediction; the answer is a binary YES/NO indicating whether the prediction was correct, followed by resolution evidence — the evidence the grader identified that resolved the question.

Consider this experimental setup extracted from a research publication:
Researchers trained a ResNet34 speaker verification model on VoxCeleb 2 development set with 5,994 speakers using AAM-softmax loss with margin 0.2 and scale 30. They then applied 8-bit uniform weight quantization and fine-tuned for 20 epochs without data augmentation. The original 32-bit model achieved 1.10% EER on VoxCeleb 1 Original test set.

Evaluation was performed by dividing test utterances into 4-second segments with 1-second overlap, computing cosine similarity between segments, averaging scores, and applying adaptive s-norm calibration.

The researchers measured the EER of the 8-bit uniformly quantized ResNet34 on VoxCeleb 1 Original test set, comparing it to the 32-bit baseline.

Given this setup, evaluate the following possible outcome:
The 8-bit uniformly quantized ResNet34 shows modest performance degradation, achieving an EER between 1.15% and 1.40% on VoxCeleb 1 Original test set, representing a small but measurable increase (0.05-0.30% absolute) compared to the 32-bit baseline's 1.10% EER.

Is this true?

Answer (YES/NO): NO